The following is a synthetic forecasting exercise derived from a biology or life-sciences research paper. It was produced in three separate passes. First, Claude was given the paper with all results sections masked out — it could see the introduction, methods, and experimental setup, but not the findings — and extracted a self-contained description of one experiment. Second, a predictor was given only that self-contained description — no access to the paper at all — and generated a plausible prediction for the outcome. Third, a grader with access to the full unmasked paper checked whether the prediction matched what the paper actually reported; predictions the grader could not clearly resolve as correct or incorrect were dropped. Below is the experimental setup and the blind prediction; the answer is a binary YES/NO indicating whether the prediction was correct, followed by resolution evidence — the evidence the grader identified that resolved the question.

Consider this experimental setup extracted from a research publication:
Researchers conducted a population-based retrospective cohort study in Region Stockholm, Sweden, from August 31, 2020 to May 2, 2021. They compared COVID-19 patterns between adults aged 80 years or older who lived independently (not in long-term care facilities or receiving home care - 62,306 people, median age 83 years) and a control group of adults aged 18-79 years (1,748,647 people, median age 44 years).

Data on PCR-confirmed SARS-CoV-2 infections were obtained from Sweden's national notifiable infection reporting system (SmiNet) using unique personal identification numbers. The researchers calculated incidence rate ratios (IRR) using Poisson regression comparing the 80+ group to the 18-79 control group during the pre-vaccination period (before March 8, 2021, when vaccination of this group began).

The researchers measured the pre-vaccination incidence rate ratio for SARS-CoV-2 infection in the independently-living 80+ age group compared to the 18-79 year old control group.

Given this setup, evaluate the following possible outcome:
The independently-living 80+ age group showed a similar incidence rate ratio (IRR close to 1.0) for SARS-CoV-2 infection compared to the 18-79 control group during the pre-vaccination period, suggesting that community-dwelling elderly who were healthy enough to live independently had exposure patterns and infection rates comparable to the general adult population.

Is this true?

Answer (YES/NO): NO